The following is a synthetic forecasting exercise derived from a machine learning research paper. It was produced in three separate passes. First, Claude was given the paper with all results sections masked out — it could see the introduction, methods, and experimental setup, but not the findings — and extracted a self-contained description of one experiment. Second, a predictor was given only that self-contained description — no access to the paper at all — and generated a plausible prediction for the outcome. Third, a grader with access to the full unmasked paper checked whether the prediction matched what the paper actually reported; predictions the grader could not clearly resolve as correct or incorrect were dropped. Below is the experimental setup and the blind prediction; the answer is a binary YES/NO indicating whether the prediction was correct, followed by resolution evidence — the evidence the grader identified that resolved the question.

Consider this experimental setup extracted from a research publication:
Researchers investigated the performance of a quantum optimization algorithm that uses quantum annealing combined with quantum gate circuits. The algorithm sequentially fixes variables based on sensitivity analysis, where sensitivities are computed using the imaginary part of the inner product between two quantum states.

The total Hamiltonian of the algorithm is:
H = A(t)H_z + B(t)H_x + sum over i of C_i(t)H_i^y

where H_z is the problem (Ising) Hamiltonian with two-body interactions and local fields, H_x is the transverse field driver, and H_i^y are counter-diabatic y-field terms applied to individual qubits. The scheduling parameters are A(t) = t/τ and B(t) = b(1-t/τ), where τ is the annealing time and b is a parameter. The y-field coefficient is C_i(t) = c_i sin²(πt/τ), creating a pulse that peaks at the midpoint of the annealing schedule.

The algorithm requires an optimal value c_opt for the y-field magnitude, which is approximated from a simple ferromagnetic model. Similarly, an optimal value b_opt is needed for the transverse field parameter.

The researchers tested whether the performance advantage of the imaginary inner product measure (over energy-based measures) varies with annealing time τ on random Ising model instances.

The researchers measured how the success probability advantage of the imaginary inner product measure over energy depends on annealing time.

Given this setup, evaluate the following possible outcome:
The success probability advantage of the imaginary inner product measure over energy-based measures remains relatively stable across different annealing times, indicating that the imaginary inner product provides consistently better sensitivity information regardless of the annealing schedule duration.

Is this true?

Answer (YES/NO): NO